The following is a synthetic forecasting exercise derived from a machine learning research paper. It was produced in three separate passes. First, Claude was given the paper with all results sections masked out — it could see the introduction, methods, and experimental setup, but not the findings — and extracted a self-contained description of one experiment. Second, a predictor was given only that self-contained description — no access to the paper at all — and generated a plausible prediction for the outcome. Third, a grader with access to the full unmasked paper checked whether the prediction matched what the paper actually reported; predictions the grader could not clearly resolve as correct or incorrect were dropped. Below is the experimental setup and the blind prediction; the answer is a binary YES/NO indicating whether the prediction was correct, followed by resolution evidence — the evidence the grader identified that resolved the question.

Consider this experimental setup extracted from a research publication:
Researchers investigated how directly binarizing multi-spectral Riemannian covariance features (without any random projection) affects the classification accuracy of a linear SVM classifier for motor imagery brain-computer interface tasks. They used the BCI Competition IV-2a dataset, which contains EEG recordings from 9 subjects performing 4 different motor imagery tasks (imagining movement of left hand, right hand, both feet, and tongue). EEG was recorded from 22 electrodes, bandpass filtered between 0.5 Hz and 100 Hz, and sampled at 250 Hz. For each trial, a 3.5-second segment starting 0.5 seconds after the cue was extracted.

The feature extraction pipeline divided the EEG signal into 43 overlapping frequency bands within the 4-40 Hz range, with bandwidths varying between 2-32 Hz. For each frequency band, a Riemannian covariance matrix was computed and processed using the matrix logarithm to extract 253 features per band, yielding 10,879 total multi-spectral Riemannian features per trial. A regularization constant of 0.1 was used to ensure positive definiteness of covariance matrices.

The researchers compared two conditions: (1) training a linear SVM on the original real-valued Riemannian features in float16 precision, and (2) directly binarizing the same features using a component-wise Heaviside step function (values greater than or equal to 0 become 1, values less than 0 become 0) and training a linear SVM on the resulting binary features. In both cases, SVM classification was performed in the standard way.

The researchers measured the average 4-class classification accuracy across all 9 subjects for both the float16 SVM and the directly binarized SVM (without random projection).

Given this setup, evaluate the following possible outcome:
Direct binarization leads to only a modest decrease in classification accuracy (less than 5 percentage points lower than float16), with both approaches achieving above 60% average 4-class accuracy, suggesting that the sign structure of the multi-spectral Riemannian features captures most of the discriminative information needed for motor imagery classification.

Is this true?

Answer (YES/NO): NO